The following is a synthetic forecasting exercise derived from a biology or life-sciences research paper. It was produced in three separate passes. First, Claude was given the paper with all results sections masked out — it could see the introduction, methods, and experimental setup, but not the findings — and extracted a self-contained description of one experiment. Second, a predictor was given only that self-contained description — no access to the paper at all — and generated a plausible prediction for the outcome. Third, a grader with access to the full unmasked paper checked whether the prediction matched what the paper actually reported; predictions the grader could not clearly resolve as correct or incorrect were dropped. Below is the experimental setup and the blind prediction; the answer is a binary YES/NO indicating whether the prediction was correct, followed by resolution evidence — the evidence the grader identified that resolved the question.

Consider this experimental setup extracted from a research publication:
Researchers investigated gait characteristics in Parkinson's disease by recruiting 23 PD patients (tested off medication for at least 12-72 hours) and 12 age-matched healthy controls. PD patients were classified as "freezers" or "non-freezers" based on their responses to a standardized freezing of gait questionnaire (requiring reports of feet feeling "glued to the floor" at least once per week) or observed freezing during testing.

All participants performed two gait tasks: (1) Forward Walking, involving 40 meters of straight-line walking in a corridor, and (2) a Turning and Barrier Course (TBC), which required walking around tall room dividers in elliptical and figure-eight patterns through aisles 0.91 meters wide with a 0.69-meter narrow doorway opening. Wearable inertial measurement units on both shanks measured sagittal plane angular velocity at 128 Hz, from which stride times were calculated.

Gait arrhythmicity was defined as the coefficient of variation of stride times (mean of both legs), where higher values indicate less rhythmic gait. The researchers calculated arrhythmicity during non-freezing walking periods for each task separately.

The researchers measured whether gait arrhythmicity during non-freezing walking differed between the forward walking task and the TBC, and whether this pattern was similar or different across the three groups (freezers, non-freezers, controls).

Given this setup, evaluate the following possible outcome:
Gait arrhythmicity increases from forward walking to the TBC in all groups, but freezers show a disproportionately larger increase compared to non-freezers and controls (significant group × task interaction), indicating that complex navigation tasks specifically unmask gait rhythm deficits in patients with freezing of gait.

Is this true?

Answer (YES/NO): NO